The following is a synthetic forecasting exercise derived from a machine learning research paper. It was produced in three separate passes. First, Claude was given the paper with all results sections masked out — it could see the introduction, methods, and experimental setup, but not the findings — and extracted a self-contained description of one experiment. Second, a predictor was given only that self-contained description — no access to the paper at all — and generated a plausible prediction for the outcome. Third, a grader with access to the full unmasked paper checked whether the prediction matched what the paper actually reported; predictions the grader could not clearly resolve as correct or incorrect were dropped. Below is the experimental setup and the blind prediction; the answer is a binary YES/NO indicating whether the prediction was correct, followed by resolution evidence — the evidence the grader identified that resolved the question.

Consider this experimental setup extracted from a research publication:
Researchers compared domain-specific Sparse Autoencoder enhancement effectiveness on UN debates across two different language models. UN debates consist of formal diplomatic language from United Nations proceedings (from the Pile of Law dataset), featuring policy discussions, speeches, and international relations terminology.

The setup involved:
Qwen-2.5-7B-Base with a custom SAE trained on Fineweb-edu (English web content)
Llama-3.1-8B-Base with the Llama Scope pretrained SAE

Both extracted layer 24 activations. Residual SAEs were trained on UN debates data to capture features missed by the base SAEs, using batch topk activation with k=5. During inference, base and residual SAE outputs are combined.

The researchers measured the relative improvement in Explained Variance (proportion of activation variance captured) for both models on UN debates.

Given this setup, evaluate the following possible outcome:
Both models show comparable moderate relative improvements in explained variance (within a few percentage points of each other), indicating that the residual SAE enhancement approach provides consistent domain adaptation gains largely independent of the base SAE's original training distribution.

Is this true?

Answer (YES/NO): YES